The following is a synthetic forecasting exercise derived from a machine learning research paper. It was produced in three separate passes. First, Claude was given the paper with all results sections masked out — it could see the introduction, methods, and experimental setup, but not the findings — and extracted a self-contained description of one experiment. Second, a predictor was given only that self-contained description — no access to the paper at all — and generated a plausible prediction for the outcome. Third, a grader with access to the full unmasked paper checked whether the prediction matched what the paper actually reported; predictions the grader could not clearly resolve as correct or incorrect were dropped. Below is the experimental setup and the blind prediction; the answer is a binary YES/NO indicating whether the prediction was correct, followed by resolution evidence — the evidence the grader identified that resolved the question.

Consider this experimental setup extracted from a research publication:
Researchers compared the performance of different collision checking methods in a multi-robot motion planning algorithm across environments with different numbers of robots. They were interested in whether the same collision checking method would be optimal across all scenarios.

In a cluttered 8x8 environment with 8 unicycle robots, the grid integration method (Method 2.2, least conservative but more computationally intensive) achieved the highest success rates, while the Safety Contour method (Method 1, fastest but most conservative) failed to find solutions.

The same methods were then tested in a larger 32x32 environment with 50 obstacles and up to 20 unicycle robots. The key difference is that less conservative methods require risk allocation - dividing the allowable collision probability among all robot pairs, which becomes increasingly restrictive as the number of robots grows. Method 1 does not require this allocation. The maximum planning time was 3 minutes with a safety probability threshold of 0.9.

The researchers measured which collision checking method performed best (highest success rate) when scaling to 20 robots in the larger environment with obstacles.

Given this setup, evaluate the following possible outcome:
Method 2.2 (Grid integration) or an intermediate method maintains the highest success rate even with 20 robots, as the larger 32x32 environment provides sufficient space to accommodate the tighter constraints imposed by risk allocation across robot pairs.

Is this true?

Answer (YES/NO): NO